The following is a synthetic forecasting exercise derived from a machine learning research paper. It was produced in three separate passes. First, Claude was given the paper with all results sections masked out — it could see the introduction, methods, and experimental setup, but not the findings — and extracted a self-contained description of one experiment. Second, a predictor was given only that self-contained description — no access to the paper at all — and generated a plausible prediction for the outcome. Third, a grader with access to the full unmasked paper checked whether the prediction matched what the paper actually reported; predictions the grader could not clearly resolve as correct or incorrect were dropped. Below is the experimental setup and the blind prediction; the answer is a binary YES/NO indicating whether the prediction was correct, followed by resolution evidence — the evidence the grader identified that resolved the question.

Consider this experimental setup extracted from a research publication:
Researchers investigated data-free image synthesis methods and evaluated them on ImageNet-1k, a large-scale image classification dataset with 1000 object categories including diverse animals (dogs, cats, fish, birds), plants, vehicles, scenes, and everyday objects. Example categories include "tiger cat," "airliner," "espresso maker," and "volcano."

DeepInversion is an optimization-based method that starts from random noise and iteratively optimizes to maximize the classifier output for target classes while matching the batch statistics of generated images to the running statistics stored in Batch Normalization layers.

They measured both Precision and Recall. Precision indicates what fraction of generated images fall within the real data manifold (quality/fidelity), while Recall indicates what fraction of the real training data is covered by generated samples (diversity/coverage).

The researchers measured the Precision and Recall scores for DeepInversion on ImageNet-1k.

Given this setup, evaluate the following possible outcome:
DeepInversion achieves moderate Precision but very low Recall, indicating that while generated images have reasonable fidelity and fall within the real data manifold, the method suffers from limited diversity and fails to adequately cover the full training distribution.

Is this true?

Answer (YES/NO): YES